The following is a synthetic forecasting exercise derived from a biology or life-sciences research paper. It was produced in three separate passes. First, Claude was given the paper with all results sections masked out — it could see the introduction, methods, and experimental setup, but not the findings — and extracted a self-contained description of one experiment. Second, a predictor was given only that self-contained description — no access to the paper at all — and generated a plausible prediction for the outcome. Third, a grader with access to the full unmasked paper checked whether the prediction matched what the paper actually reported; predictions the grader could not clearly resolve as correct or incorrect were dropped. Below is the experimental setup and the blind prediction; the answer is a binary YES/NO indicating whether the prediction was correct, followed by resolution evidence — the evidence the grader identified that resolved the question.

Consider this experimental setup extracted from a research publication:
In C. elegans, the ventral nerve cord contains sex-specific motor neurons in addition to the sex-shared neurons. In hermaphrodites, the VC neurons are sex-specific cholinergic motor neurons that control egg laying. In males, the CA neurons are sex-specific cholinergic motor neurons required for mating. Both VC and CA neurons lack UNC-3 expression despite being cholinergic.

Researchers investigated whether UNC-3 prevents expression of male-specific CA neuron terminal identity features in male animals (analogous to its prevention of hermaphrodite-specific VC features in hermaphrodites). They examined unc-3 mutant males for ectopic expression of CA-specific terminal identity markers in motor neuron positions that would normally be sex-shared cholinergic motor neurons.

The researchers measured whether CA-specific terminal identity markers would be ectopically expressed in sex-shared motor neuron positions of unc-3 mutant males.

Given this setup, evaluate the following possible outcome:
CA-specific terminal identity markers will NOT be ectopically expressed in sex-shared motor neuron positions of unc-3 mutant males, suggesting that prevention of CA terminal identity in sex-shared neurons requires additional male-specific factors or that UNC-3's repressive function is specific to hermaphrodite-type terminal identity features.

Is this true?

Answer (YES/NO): NO